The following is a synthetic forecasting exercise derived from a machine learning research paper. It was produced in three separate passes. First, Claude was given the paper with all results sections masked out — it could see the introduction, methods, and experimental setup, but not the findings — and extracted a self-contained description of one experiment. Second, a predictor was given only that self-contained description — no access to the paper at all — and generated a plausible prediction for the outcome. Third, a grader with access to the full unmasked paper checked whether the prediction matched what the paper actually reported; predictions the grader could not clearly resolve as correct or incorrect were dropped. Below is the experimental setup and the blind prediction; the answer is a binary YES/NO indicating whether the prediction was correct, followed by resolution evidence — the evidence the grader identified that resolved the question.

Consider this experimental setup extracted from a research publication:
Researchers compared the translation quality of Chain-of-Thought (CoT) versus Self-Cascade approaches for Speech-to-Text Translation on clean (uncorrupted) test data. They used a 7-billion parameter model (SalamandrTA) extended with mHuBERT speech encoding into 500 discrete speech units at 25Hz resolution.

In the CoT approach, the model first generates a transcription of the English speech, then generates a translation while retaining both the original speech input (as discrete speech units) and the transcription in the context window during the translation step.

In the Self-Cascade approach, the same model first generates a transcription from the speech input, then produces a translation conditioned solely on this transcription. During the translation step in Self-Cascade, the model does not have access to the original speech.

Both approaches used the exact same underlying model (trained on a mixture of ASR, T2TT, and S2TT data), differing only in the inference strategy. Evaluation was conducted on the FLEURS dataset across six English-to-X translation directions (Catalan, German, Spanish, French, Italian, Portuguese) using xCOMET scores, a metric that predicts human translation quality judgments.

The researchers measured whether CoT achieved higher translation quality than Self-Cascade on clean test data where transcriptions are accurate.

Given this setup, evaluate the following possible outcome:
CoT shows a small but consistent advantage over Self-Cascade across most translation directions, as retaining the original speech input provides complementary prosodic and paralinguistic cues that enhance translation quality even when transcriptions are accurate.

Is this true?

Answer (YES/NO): NO